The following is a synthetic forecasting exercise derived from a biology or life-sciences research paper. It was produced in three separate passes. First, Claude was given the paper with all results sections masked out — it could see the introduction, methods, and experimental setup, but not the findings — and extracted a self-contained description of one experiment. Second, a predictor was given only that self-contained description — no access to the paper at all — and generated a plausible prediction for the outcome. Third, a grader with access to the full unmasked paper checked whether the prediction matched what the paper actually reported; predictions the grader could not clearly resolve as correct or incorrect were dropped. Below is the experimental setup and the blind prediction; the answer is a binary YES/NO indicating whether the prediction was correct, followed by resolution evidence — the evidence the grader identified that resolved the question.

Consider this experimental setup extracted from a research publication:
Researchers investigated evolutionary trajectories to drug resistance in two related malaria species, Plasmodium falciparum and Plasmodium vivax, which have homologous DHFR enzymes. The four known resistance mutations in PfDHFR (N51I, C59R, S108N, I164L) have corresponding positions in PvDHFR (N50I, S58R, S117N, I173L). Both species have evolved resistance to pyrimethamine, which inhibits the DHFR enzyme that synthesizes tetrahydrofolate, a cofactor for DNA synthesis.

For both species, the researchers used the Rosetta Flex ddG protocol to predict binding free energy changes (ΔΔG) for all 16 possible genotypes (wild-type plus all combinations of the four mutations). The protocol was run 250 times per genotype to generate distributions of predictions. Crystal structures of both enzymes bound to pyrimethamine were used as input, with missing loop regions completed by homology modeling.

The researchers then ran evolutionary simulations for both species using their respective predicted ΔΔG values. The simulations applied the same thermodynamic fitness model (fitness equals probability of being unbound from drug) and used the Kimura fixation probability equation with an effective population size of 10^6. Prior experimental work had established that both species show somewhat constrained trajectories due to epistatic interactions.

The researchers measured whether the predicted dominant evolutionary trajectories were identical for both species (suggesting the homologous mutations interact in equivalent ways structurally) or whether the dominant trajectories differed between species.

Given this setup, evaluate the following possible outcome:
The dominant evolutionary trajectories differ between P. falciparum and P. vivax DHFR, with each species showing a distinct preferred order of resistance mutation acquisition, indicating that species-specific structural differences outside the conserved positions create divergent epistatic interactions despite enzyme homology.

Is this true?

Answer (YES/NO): YES